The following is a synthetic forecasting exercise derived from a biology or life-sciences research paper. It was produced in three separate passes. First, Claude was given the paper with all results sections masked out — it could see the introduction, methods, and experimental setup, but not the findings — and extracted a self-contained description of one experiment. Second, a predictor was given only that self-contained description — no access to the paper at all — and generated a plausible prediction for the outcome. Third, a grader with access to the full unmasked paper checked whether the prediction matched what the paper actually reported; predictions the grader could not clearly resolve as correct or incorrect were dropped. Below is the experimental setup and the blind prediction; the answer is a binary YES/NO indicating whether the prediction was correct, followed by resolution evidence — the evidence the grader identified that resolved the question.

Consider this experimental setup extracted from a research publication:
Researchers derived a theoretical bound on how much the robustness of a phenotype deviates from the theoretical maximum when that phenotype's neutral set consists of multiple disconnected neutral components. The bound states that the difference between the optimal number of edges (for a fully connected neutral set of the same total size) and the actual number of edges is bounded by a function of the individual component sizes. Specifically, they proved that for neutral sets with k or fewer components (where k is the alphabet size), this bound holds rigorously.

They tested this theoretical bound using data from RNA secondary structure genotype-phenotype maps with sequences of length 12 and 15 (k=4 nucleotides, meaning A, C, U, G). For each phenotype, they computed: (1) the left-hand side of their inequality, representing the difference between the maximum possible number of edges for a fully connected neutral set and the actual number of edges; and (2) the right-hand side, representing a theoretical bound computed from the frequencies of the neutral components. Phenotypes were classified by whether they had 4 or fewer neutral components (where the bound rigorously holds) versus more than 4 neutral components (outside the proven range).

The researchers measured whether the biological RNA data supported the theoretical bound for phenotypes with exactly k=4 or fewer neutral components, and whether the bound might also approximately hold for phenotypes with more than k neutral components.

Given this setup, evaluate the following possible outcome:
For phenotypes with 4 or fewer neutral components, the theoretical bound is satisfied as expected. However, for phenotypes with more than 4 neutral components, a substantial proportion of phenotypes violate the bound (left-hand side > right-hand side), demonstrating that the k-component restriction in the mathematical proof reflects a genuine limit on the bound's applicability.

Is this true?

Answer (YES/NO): NO